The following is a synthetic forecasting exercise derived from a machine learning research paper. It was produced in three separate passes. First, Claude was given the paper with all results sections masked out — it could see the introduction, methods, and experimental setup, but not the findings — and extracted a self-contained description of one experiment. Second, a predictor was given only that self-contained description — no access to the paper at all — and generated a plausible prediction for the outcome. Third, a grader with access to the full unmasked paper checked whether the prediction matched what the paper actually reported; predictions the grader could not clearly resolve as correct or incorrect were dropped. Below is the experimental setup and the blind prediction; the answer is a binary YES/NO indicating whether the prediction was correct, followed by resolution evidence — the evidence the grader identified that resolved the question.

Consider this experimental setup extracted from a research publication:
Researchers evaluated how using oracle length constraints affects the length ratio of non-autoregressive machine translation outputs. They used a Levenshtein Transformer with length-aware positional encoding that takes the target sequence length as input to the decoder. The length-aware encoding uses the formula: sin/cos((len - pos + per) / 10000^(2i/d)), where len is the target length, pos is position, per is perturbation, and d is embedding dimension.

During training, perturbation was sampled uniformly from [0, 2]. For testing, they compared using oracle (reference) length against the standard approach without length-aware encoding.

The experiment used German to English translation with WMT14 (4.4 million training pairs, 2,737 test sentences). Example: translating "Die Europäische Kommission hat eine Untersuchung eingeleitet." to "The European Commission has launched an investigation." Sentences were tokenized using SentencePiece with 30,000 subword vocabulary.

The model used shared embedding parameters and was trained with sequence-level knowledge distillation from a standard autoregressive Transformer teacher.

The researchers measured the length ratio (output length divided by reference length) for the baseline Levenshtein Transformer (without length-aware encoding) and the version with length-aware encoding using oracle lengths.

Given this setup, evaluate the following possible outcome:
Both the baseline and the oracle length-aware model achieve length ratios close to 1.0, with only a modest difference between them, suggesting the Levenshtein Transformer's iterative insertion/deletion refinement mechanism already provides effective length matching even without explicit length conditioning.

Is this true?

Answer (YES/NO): NO